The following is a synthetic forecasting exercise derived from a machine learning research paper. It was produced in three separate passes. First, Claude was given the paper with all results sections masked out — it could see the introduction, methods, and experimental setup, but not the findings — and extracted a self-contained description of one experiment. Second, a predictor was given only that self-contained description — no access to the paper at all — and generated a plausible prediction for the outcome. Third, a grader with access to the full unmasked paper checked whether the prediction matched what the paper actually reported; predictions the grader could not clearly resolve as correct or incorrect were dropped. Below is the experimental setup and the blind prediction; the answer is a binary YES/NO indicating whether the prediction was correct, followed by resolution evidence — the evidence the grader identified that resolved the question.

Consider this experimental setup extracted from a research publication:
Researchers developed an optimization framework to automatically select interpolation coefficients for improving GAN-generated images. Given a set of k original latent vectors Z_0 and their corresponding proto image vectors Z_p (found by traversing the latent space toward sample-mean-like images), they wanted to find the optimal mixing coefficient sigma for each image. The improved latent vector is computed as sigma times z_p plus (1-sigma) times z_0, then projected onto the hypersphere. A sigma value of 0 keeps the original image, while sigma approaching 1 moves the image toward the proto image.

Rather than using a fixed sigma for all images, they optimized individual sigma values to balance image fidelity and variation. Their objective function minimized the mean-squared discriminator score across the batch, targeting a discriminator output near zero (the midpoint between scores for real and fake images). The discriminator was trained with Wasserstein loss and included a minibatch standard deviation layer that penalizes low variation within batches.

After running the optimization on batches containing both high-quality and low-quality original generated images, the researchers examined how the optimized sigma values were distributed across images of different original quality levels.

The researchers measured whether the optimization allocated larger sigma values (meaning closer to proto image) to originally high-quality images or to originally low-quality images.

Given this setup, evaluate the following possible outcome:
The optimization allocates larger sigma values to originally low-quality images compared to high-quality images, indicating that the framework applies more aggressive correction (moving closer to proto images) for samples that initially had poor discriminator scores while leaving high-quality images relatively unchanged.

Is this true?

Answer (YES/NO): YES